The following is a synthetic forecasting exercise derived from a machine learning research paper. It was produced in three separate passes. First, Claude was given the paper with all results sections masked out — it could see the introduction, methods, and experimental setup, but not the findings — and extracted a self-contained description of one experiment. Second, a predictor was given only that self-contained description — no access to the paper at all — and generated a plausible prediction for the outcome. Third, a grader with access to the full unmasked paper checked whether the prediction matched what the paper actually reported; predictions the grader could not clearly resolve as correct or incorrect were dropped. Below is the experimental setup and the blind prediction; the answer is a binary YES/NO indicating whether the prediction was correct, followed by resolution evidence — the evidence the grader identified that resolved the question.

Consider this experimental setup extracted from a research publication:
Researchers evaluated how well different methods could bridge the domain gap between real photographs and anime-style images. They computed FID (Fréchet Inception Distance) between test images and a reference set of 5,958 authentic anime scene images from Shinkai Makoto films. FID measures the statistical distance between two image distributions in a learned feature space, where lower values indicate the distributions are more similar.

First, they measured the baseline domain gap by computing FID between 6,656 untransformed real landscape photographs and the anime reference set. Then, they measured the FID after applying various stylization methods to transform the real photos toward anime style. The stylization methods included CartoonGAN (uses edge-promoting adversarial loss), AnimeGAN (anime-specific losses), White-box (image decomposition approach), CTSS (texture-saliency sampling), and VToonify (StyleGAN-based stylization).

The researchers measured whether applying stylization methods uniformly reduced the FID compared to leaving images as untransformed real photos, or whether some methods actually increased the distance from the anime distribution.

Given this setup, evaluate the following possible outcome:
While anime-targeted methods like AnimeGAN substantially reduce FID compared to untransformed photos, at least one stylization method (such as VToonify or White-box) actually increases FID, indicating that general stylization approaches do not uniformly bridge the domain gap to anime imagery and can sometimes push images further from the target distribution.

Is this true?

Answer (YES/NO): NO